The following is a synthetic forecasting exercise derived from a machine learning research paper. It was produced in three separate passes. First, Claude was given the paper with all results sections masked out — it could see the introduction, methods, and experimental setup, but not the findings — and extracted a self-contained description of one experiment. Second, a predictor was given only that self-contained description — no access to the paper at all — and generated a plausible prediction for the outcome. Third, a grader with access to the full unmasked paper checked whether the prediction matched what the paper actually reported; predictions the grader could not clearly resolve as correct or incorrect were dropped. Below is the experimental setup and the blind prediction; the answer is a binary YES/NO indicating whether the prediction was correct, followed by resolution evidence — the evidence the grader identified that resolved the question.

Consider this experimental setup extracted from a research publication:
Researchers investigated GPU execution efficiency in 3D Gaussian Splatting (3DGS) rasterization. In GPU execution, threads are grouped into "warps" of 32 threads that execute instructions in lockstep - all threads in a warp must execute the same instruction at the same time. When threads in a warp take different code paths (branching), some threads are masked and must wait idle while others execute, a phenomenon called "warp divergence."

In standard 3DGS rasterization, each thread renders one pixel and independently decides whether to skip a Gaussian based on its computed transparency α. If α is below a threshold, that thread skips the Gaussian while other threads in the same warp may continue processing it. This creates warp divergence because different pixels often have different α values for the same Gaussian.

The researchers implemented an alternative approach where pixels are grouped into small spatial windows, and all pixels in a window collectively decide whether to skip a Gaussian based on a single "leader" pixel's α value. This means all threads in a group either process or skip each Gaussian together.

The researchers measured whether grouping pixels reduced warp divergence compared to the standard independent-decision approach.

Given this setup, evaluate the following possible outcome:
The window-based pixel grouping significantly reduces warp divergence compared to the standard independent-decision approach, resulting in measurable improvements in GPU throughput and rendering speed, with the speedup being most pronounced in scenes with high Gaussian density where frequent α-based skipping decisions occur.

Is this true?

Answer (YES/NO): NO